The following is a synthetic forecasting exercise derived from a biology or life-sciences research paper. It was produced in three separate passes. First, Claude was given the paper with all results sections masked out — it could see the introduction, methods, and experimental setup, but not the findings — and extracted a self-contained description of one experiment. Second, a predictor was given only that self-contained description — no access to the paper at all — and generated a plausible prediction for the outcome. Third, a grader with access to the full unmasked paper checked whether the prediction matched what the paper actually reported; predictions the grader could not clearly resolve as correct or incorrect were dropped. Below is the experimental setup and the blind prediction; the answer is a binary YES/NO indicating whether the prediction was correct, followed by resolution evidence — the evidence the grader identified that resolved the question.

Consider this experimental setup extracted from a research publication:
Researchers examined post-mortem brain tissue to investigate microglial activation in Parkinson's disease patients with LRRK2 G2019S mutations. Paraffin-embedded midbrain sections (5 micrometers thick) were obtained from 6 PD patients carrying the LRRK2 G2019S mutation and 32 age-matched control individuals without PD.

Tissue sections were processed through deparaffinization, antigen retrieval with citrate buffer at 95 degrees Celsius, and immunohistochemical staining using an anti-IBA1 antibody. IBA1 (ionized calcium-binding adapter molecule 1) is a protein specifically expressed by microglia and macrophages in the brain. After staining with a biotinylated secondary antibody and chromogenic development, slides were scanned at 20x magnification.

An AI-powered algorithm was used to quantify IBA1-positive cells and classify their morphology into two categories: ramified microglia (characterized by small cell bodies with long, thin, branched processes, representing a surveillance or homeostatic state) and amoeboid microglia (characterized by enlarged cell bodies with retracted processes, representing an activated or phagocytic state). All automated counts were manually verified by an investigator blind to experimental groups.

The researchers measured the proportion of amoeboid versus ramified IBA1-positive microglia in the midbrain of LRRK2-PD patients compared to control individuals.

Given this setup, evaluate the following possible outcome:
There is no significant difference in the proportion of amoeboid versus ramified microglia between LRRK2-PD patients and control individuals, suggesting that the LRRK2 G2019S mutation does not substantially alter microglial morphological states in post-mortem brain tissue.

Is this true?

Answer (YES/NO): NO